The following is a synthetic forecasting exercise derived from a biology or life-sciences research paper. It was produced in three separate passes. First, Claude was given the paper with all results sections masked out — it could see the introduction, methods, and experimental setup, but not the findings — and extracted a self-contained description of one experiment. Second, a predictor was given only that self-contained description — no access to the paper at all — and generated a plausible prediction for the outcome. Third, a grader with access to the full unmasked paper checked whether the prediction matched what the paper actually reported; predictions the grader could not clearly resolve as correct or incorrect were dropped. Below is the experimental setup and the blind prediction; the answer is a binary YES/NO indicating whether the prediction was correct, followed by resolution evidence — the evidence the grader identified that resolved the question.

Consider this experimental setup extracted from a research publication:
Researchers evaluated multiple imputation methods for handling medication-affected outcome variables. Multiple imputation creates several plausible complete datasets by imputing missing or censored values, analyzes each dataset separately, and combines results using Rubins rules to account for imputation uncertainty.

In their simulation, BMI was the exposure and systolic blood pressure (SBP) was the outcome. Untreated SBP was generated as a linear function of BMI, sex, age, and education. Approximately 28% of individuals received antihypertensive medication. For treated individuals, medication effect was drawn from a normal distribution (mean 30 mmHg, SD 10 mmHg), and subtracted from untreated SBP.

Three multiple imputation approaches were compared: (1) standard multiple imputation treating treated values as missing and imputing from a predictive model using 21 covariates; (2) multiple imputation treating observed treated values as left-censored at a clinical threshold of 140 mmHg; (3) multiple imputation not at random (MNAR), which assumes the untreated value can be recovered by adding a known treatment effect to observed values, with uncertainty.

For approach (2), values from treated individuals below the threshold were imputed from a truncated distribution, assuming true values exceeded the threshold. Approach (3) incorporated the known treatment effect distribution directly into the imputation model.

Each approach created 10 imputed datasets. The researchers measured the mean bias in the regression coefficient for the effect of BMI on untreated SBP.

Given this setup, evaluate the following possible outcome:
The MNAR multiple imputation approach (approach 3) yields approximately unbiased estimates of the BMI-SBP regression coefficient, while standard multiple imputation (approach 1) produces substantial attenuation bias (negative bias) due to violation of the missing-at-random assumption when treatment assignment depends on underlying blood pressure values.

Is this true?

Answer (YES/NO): NO